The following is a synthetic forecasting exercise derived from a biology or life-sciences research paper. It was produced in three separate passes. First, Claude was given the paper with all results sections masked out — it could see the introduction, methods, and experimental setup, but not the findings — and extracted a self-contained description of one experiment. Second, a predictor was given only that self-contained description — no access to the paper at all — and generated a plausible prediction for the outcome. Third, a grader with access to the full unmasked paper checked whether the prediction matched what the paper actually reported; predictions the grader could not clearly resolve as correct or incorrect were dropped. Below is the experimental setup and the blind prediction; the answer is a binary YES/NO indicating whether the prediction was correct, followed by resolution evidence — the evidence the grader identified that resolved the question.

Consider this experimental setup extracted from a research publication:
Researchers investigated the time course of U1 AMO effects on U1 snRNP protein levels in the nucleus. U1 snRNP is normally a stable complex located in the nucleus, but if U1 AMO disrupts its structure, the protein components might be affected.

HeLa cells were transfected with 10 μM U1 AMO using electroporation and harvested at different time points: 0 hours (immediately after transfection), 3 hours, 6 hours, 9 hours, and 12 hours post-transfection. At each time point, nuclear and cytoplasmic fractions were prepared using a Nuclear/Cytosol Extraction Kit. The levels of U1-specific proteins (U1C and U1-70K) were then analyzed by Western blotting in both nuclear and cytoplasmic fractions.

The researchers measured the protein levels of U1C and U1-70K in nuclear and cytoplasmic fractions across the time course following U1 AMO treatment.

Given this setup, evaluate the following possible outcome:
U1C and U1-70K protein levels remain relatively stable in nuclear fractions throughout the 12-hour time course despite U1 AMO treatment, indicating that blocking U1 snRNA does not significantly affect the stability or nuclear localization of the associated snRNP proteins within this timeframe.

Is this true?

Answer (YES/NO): NO